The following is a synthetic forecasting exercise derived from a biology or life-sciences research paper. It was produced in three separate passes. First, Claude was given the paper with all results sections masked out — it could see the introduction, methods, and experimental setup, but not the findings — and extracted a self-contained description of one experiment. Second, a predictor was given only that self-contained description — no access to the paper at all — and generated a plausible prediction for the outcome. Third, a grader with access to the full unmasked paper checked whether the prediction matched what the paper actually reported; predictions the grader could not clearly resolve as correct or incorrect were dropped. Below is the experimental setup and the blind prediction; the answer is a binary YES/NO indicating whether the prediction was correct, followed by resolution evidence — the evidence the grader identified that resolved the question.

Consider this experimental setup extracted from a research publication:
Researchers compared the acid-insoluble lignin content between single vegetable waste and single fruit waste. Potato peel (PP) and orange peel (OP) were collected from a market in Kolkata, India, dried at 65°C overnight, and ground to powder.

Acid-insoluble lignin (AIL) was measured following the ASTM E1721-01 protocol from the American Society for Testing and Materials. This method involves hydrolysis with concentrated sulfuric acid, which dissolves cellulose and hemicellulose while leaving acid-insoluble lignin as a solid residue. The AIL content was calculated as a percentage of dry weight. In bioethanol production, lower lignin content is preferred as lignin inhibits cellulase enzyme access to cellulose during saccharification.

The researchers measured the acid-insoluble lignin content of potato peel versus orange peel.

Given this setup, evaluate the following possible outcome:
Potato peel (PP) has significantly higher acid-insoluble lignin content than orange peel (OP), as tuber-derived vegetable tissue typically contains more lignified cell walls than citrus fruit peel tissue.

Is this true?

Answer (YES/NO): YES